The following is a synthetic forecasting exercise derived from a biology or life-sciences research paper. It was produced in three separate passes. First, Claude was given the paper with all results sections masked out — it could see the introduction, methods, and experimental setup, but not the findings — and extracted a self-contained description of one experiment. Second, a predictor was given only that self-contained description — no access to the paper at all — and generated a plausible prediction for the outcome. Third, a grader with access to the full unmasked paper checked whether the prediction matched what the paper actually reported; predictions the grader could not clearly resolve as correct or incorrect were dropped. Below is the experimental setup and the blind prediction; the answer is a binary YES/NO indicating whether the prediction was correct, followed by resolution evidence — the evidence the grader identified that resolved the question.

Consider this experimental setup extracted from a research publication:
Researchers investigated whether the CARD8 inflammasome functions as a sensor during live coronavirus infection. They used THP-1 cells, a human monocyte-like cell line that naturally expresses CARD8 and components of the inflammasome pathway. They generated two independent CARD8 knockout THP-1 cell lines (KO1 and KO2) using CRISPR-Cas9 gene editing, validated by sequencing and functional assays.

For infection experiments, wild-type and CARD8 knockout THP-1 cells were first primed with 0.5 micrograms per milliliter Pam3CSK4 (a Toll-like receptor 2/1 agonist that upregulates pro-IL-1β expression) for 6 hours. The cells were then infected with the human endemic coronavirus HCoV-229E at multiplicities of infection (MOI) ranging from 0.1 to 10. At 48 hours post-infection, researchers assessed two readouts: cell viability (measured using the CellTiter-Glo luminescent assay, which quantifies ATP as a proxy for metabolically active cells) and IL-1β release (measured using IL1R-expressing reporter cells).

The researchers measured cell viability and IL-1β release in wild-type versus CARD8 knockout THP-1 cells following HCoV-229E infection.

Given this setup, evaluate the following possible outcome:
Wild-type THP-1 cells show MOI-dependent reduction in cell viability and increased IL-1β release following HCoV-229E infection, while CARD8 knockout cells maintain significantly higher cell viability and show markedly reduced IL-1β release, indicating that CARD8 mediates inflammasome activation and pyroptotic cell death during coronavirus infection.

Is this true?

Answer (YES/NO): YES